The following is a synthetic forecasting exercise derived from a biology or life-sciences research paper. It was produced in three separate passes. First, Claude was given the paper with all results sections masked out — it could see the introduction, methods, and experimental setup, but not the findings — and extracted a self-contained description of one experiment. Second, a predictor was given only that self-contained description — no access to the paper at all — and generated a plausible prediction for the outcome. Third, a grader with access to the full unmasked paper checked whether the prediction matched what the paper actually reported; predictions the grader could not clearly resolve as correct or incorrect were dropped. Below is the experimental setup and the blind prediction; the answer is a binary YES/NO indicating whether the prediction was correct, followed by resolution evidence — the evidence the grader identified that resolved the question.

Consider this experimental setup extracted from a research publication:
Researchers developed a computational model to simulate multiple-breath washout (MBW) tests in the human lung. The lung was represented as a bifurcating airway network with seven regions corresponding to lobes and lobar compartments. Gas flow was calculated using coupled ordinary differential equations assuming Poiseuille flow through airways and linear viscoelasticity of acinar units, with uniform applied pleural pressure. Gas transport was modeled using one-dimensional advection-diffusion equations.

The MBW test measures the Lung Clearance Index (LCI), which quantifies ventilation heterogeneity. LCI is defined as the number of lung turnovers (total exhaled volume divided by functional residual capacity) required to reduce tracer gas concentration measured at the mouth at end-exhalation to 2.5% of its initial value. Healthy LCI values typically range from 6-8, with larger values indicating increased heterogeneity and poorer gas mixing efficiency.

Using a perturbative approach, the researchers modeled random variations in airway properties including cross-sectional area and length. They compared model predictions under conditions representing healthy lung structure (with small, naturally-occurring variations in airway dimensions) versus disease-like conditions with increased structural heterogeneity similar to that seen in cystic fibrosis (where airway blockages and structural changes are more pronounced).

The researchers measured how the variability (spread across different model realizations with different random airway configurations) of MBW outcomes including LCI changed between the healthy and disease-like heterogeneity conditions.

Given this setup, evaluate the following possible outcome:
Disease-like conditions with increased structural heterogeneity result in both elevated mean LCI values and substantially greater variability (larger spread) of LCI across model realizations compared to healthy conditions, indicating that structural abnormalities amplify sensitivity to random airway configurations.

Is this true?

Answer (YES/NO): YES